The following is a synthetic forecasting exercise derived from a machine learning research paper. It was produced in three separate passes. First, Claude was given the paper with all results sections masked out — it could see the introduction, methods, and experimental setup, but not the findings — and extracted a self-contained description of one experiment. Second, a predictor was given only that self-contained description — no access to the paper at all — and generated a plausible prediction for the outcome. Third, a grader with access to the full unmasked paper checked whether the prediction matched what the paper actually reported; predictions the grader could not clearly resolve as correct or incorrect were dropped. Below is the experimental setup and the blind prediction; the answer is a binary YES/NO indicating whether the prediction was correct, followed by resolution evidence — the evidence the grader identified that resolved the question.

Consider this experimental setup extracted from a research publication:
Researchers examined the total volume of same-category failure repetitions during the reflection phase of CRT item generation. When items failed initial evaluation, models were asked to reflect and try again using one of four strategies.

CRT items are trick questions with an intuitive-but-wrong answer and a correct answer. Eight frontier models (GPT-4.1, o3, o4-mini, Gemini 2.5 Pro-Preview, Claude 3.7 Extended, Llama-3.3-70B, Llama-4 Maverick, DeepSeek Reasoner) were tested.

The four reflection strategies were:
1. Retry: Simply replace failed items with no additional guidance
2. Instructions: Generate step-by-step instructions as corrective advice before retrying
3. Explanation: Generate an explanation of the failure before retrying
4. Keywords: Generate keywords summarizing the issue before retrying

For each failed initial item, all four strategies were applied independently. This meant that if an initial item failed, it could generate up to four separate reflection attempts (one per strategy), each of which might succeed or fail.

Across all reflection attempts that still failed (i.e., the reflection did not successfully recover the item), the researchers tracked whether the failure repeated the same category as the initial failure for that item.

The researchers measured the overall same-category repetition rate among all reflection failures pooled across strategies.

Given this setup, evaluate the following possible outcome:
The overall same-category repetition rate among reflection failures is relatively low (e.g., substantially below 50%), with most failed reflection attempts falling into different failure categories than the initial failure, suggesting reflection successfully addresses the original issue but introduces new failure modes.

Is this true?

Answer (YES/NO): NO